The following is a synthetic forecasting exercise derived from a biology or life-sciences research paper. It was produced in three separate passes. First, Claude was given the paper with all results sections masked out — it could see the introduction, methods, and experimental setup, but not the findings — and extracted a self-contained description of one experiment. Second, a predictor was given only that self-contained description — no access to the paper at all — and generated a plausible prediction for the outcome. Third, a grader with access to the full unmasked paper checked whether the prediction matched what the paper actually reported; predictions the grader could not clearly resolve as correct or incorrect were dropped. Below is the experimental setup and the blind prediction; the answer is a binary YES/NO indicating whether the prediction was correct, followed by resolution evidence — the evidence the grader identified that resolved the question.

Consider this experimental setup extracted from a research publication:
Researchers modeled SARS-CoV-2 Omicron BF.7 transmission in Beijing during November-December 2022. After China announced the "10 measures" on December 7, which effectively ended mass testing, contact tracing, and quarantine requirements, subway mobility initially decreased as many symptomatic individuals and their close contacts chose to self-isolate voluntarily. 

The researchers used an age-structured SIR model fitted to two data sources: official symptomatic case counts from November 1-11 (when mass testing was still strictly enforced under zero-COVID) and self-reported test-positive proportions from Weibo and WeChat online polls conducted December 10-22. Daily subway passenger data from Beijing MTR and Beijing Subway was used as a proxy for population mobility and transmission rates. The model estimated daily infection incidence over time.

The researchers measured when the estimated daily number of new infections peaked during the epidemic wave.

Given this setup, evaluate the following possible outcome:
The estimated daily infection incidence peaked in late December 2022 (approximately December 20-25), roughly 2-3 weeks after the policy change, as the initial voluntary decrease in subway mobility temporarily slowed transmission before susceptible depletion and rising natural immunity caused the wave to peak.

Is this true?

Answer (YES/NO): NO